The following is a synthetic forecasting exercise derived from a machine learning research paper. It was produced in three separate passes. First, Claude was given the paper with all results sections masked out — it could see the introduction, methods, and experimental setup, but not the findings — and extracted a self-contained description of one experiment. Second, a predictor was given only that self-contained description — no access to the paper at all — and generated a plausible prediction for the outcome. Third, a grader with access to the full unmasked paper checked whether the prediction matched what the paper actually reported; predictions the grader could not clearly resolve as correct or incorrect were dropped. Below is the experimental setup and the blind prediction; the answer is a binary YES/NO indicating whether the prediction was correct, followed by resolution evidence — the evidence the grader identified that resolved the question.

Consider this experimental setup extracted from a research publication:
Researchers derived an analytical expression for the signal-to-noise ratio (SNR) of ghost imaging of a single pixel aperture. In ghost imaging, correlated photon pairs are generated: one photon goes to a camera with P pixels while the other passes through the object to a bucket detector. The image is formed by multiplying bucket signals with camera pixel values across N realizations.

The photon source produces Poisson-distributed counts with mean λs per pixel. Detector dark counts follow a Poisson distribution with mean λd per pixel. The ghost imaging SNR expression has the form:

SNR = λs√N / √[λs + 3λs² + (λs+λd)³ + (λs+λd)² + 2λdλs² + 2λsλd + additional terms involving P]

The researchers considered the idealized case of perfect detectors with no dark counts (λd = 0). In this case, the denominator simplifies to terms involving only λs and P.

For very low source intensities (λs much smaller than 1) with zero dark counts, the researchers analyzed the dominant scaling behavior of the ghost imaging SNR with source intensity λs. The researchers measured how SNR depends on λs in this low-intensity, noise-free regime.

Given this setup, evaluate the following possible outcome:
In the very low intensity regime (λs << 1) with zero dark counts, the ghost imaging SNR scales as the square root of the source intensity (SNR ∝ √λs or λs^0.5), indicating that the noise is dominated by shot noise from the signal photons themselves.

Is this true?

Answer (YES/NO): YES